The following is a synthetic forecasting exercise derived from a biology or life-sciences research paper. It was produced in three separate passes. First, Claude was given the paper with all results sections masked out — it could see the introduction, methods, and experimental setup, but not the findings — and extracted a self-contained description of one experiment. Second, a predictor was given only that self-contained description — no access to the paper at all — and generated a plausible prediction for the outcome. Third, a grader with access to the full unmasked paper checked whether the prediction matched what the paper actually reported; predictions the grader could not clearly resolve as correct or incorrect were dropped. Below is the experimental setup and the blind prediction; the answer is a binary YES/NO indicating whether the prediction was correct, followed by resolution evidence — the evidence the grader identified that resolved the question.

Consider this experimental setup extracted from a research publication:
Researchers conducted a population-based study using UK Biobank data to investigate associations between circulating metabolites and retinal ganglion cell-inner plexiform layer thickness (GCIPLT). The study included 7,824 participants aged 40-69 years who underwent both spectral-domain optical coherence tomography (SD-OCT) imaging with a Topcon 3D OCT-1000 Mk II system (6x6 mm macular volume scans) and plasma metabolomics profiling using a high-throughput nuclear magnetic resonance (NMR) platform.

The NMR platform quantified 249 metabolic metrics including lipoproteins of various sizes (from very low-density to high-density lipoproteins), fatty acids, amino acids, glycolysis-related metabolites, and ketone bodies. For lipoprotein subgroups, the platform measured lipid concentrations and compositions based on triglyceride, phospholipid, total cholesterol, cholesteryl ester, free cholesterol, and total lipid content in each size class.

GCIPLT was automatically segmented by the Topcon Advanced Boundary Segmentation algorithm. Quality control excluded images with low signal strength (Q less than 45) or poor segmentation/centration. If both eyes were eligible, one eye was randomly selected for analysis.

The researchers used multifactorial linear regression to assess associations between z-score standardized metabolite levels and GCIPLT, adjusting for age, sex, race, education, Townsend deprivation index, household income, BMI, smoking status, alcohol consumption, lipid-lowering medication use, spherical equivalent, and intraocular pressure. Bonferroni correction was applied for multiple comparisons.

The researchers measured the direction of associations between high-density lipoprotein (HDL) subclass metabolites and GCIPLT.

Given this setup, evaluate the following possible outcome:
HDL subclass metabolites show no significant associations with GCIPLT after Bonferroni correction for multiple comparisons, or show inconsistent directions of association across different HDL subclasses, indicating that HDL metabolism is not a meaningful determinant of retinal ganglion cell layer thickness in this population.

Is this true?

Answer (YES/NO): NO